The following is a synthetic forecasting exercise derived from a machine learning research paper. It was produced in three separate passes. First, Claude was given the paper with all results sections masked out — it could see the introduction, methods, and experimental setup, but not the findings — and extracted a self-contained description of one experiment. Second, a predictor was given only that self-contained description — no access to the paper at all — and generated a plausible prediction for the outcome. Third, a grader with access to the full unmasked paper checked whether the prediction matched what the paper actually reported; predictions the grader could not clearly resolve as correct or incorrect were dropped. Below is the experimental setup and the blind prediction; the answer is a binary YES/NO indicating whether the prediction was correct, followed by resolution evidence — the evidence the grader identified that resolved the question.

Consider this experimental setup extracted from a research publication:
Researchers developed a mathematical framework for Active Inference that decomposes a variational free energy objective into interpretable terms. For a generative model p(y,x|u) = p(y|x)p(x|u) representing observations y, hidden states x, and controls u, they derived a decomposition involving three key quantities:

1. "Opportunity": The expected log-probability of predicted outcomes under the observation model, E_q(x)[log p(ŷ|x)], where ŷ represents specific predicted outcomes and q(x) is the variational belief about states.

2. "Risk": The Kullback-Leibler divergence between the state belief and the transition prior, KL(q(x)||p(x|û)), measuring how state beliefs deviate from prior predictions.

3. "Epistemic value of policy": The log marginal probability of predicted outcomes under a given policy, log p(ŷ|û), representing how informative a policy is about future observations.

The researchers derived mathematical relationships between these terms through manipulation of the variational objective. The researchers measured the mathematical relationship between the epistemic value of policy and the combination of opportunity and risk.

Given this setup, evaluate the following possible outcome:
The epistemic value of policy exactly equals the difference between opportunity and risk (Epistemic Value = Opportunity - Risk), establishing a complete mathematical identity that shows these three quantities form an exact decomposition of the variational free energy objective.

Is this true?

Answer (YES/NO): NO